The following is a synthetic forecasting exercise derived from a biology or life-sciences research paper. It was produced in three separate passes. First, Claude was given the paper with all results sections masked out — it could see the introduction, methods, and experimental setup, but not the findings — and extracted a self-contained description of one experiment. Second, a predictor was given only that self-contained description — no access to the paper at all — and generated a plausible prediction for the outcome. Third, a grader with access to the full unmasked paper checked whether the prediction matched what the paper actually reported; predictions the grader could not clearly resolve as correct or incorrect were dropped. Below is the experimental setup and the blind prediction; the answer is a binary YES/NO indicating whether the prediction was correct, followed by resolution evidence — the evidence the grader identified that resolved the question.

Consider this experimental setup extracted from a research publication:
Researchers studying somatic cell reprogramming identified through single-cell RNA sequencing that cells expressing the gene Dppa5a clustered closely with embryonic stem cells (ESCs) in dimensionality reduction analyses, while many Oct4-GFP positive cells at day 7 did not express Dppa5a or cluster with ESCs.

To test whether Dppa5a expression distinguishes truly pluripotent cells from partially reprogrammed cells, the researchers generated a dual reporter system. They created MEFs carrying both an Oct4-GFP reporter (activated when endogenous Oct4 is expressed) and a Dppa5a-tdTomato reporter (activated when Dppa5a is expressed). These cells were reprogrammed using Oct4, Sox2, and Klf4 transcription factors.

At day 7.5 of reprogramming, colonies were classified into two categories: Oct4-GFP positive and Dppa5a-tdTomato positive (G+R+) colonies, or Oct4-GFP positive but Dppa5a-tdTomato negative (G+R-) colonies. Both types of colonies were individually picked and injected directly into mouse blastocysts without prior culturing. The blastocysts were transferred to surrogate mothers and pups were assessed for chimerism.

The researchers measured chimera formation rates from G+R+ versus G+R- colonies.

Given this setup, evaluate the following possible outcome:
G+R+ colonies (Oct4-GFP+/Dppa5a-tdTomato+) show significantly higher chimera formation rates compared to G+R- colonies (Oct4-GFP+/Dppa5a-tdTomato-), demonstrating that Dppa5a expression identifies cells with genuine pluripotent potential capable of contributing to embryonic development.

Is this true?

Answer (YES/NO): YES